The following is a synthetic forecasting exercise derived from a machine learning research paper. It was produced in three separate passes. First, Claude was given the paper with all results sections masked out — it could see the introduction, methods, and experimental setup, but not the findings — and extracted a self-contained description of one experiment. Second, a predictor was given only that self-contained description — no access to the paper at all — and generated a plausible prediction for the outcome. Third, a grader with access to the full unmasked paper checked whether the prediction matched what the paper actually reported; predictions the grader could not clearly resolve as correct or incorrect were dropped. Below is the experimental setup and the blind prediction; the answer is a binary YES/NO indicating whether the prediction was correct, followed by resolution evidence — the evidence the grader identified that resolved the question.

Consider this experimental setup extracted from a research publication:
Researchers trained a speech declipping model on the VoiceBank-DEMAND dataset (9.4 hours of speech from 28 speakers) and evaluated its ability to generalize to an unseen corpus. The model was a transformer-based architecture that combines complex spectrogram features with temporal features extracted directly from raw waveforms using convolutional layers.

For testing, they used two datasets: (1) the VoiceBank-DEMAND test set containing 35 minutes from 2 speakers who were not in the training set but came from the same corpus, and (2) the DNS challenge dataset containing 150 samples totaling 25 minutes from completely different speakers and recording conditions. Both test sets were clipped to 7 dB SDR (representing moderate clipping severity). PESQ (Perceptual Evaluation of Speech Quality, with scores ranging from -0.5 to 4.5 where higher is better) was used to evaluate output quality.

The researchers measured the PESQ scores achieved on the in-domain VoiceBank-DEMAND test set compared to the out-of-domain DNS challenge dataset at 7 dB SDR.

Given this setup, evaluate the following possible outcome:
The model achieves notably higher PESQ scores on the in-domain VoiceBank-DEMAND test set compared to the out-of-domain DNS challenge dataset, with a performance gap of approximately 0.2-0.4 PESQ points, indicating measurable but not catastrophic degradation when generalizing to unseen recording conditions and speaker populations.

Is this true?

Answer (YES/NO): YES